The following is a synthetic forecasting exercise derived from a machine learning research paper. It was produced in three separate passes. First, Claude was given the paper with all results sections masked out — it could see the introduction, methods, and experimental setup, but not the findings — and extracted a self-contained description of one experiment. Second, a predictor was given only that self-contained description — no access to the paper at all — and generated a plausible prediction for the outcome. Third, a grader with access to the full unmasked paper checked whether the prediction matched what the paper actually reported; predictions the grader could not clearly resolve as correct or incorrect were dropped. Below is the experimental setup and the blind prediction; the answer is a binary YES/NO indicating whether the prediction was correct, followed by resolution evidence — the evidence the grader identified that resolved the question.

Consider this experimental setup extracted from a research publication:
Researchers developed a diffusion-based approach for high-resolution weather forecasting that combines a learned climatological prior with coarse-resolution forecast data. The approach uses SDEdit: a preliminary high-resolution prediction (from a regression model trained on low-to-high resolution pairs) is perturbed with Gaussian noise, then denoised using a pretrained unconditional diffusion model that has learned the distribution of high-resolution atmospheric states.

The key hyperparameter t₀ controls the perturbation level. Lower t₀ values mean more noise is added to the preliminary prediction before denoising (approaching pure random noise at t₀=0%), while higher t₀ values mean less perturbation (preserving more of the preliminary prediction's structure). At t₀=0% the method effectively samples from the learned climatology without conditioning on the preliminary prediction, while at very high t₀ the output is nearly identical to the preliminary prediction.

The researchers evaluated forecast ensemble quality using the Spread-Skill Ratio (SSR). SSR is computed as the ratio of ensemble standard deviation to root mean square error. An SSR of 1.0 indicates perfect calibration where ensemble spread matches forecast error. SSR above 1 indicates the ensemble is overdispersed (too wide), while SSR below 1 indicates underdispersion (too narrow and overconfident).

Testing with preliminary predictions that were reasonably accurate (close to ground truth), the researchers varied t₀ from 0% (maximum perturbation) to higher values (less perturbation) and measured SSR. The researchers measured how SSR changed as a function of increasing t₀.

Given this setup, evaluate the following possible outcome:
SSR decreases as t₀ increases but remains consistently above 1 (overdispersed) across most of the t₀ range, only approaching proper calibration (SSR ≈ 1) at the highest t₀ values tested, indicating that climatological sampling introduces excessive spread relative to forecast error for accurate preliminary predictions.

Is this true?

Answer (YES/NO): NO